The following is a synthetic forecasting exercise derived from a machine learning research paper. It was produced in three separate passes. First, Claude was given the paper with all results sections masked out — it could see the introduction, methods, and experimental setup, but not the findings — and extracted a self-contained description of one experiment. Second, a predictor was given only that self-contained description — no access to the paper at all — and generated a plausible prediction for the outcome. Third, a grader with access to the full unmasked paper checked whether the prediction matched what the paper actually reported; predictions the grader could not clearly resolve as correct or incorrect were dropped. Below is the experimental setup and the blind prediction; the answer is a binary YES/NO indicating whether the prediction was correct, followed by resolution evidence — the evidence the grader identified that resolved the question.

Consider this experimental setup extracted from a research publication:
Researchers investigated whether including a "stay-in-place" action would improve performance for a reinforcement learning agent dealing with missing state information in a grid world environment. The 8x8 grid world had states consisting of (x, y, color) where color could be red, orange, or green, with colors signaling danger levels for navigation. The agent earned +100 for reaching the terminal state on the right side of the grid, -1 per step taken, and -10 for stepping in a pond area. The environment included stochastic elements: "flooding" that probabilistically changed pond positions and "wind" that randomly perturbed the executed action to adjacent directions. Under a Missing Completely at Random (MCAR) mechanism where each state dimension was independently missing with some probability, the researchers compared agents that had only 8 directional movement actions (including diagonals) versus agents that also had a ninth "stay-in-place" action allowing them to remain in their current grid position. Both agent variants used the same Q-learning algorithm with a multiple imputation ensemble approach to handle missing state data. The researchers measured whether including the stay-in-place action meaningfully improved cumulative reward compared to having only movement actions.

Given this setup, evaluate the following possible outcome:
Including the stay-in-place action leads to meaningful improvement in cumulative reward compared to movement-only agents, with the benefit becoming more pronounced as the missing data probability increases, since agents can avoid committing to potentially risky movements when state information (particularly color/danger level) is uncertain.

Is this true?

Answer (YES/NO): NO